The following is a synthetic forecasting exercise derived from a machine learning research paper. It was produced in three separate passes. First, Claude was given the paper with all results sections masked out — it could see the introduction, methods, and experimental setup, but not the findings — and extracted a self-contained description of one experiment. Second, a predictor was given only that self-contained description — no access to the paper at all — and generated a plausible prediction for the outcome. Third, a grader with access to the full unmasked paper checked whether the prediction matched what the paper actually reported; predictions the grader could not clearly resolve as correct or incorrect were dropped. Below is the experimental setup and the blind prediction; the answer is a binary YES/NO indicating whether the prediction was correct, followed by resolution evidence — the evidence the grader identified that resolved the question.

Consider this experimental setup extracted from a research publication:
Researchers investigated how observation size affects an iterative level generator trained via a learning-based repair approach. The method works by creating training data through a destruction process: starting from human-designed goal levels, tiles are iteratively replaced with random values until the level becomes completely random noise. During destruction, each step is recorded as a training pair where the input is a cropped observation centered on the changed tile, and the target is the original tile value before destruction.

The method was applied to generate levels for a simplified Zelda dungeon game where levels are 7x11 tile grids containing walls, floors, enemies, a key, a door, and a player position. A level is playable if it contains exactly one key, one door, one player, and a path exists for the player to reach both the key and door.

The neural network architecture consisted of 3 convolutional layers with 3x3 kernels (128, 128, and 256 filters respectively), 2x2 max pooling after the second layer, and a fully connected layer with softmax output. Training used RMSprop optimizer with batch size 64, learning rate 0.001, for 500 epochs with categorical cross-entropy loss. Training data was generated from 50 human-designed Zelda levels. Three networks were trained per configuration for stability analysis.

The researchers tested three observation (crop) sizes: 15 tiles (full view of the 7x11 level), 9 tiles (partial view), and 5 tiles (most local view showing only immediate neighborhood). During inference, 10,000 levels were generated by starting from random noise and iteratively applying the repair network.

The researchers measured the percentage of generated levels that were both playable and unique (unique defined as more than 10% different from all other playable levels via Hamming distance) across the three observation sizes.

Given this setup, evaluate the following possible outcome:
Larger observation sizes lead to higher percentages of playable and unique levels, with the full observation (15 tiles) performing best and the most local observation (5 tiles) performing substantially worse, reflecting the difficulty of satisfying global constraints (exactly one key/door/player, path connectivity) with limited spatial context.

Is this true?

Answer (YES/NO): NO